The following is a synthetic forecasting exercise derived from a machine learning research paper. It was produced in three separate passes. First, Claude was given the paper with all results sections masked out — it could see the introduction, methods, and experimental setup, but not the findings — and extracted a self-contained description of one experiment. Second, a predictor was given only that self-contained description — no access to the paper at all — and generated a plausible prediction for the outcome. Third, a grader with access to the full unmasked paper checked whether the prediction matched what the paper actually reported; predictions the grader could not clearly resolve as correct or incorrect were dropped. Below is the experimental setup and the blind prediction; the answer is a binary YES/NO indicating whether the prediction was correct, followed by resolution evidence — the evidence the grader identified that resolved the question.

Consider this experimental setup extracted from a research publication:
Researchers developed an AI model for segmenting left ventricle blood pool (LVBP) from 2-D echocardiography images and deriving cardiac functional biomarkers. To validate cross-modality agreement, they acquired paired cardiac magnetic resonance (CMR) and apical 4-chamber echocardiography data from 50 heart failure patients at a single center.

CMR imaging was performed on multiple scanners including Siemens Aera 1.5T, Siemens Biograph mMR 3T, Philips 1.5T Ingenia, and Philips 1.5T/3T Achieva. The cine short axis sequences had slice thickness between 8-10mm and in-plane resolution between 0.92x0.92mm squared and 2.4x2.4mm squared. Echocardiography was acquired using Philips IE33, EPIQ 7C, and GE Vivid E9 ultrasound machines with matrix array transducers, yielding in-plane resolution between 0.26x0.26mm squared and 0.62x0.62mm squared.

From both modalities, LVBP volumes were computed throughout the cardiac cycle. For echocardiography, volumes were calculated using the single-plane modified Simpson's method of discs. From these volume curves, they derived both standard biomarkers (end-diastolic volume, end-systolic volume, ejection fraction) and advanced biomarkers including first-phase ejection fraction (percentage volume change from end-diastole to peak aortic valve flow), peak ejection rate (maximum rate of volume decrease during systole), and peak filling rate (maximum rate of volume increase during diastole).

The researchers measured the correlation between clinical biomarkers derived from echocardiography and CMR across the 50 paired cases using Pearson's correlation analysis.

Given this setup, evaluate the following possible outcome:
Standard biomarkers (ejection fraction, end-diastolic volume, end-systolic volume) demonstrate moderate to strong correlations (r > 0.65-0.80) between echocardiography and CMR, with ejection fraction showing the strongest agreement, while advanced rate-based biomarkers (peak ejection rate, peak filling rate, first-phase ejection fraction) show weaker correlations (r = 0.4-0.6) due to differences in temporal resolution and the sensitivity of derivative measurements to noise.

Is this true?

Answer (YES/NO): NO